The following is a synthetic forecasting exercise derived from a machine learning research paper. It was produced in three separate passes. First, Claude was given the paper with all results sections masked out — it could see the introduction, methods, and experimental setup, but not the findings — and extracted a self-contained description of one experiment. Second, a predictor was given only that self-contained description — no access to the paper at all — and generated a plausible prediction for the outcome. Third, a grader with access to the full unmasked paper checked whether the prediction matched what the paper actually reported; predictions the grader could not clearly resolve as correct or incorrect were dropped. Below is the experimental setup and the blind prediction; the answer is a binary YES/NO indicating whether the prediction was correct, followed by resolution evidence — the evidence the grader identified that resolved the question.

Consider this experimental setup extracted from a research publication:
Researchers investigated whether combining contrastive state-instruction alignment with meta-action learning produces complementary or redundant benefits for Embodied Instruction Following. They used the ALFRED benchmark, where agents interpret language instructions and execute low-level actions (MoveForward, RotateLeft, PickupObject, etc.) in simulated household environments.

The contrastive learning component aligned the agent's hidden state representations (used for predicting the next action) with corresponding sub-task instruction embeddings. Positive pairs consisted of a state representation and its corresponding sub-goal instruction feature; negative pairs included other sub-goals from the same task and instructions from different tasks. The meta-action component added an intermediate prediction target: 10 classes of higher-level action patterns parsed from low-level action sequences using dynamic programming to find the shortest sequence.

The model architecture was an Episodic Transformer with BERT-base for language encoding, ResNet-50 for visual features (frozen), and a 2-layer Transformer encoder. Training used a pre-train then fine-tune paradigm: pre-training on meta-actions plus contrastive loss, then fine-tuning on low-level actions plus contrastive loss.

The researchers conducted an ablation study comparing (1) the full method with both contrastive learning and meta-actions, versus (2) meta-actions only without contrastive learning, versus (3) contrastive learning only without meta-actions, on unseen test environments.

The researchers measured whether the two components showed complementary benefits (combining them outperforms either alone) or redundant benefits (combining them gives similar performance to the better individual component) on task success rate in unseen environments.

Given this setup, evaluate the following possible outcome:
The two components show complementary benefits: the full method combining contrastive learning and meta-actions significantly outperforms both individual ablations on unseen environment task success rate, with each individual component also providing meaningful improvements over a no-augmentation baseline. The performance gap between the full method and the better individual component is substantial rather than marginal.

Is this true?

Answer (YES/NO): NO